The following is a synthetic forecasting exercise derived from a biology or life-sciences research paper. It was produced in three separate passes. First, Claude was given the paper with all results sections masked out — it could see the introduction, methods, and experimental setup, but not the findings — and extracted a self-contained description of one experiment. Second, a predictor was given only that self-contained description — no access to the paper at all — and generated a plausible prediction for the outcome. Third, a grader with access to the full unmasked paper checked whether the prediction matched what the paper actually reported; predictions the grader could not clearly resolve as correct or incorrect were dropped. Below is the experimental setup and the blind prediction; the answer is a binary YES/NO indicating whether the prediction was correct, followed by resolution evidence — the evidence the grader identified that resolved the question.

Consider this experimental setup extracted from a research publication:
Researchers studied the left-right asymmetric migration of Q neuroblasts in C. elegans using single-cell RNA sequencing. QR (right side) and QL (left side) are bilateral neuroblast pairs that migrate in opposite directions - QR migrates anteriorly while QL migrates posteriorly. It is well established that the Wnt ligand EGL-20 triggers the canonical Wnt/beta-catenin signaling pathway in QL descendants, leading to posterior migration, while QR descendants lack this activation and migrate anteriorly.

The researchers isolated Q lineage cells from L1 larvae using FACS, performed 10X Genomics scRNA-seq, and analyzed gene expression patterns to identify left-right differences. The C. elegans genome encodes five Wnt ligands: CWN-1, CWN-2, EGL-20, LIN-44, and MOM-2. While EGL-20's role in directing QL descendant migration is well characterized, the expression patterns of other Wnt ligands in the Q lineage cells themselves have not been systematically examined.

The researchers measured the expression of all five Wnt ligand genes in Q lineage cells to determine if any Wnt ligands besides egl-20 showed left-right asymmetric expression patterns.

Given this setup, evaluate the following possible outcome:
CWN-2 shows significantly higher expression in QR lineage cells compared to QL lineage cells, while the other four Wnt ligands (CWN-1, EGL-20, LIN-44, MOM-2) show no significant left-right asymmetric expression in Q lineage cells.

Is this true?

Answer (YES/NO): NO